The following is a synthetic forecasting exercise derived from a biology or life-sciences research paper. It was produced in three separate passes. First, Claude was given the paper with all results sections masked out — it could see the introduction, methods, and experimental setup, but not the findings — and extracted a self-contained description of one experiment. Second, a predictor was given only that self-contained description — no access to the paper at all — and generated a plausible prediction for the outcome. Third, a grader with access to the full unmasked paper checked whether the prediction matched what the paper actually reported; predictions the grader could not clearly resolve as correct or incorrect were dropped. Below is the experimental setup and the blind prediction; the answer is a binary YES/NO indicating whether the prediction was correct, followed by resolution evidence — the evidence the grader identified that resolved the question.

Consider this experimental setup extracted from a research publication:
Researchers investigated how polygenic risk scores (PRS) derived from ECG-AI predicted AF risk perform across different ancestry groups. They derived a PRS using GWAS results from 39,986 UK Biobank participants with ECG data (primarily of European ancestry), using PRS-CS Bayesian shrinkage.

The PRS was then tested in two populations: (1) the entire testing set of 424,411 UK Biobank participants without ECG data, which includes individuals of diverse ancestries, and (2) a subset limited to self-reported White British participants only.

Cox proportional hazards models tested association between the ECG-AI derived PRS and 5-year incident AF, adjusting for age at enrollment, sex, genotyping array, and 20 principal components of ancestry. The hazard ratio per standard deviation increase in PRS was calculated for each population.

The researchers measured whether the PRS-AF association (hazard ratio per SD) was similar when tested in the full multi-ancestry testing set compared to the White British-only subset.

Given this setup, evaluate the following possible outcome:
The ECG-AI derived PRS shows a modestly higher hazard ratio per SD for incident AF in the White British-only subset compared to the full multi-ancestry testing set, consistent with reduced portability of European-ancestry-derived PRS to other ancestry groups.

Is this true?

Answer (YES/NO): NO